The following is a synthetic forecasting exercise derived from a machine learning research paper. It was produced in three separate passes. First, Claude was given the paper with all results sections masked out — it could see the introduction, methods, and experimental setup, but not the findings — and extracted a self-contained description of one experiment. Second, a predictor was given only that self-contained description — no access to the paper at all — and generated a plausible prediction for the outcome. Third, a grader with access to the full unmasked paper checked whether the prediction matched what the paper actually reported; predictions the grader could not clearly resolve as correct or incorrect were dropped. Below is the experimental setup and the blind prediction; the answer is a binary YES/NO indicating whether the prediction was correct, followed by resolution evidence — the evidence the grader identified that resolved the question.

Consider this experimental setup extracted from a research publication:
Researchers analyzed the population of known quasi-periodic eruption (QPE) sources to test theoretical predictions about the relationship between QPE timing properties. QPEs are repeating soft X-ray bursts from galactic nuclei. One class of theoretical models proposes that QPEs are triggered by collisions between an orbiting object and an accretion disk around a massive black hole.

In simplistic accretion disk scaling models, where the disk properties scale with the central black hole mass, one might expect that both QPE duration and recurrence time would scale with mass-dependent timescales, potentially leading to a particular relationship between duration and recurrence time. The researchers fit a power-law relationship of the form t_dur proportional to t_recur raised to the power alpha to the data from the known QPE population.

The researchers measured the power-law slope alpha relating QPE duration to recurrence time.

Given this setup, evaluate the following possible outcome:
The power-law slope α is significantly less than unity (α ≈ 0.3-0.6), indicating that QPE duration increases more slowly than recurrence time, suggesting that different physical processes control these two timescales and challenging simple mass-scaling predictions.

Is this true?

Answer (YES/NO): NO